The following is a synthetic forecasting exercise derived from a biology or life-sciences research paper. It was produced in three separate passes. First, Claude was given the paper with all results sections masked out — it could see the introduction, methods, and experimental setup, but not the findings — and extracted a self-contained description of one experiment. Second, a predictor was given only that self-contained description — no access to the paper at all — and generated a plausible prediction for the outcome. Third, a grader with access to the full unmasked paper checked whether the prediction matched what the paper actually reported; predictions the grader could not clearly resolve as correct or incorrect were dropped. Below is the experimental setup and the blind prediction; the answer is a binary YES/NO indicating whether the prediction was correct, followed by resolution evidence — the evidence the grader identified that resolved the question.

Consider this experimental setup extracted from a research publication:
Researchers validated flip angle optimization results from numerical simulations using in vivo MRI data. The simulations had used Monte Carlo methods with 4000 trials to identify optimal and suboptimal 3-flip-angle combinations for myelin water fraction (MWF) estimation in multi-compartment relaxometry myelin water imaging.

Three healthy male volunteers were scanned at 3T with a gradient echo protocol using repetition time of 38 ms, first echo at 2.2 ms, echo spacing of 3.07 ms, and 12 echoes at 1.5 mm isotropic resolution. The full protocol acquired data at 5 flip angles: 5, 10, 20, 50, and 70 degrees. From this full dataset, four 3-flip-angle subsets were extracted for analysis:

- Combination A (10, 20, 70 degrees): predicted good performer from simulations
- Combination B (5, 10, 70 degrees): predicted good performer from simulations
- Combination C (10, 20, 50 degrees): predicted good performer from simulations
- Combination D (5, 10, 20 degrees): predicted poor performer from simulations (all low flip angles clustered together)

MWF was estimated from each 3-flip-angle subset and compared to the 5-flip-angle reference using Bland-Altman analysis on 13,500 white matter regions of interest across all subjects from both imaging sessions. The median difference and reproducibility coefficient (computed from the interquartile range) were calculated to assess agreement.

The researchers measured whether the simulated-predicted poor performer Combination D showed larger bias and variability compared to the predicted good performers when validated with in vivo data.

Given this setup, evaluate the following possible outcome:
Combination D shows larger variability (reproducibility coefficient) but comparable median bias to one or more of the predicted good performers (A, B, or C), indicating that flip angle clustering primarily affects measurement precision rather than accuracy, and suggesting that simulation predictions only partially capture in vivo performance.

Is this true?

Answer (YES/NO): NO